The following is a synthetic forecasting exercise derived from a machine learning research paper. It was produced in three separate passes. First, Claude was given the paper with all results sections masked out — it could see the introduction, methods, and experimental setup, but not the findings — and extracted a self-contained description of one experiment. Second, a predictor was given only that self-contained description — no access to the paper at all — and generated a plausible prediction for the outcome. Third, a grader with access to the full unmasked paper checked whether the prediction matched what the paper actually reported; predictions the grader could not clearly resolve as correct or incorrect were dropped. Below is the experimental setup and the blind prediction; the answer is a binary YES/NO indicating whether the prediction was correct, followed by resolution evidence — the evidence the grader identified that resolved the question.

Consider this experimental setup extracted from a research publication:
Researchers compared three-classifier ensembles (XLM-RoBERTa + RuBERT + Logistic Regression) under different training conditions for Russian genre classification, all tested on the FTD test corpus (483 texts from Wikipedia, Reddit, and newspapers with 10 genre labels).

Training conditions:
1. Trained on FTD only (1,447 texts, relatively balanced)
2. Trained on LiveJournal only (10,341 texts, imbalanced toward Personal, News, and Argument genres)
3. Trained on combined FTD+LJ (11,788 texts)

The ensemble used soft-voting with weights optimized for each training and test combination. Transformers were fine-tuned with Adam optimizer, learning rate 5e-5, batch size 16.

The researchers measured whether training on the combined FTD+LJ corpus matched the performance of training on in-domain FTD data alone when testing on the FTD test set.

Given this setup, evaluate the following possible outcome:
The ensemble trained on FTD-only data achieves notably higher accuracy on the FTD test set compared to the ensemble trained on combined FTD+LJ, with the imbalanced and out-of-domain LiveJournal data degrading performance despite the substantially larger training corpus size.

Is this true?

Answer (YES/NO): NO